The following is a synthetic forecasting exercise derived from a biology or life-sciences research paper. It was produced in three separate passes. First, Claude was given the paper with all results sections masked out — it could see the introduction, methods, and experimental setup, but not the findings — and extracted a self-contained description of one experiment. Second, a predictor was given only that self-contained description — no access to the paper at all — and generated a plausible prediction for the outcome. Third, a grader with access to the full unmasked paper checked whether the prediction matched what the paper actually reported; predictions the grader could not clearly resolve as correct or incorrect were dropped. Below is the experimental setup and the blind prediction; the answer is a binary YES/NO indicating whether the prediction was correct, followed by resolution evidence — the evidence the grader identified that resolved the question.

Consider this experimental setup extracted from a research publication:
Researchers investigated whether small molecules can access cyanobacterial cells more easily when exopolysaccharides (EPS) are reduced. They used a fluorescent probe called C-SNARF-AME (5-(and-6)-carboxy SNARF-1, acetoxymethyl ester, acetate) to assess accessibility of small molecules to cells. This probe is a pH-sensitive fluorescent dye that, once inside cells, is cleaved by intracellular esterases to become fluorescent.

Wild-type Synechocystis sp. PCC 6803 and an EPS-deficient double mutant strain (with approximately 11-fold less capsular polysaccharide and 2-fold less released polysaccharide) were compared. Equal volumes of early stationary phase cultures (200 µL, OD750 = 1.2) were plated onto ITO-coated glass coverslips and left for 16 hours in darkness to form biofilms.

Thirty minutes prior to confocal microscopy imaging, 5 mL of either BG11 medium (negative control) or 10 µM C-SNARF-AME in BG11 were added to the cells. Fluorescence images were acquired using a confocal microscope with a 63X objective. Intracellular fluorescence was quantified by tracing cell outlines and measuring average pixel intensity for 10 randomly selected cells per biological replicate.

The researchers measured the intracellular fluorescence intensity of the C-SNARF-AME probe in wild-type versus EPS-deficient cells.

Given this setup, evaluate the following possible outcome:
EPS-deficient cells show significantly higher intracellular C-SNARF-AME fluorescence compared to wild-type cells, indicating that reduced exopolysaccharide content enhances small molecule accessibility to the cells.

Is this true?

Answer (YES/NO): YES